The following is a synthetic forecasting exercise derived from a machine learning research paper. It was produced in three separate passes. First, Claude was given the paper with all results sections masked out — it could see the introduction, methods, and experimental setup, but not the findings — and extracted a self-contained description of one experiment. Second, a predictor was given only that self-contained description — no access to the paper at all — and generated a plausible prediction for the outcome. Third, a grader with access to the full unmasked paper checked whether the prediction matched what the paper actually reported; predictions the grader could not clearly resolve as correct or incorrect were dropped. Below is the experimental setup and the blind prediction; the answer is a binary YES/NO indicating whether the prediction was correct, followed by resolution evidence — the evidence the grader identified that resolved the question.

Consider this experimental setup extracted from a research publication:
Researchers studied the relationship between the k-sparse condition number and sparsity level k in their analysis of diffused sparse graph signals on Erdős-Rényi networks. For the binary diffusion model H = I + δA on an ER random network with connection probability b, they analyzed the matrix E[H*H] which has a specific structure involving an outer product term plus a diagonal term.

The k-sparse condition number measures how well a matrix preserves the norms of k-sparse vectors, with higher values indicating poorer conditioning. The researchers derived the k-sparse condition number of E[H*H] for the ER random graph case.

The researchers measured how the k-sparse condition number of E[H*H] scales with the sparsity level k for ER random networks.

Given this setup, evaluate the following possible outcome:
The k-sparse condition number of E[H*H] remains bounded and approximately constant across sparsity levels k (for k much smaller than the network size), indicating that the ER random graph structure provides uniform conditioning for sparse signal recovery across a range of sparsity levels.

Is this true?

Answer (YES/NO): NO